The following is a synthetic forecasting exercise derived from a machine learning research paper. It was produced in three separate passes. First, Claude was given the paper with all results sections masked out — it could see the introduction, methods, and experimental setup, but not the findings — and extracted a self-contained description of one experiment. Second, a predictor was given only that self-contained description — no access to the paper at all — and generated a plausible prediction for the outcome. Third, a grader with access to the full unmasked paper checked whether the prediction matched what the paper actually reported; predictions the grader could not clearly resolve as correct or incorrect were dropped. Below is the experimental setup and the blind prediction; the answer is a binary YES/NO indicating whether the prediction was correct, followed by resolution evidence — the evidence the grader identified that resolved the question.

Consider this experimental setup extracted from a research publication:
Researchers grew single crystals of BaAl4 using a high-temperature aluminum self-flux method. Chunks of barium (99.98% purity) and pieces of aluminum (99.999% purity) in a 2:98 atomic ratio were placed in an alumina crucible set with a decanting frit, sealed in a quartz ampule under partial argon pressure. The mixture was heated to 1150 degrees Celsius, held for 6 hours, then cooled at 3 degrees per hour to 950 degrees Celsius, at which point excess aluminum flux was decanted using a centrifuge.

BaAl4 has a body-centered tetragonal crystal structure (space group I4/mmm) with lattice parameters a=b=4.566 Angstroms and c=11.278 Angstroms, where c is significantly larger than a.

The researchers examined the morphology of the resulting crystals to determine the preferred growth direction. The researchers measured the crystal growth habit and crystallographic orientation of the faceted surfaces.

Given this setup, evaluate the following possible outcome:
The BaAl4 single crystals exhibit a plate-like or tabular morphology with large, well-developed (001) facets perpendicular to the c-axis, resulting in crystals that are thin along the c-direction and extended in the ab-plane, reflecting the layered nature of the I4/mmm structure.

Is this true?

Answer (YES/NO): YES